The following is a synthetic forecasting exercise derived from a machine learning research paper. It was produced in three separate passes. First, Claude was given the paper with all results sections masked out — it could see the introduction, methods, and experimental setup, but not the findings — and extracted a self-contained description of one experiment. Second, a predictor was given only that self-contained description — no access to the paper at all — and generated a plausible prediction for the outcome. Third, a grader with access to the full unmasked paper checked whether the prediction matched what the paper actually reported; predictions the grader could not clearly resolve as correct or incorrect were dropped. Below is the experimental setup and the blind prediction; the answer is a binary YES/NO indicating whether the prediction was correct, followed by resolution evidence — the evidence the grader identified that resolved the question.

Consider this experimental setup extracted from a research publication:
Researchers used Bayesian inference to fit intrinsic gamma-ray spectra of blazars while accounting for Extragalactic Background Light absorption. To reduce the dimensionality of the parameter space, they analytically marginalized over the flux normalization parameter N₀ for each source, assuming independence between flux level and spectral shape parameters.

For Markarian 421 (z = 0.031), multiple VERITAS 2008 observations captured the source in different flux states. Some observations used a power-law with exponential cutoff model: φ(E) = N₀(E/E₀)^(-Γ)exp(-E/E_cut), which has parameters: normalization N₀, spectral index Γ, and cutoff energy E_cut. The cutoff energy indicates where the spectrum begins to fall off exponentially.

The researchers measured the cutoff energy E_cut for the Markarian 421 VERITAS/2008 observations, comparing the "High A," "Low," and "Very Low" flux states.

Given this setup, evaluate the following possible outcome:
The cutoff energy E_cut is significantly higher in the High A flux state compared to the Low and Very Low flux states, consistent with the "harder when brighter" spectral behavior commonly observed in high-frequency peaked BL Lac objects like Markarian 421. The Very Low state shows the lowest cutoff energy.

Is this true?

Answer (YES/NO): NO